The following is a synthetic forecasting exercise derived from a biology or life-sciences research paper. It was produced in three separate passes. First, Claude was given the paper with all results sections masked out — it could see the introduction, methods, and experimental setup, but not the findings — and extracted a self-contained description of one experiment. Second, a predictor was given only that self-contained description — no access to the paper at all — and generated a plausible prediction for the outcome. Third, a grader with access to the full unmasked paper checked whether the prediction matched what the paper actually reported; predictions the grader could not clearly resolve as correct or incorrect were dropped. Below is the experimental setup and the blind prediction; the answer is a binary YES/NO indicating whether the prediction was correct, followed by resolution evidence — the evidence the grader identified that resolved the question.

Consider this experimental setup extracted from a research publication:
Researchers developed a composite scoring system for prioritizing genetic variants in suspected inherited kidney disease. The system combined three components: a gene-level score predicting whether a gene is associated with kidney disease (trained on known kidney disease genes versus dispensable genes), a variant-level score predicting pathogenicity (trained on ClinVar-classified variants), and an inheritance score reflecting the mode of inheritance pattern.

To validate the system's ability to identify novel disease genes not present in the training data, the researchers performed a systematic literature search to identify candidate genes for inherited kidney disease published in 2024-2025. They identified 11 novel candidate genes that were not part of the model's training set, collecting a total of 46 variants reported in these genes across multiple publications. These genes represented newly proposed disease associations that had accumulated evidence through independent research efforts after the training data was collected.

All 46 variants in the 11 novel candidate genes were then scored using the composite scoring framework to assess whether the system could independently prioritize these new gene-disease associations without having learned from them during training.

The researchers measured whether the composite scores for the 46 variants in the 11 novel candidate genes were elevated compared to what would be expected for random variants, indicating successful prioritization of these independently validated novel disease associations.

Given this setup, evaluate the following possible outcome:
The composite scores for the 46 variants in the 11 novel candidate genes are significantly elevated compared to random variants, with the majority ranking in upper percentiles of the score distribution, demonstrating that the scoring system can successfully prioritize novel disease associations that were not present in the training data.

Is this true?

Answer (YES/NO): YES